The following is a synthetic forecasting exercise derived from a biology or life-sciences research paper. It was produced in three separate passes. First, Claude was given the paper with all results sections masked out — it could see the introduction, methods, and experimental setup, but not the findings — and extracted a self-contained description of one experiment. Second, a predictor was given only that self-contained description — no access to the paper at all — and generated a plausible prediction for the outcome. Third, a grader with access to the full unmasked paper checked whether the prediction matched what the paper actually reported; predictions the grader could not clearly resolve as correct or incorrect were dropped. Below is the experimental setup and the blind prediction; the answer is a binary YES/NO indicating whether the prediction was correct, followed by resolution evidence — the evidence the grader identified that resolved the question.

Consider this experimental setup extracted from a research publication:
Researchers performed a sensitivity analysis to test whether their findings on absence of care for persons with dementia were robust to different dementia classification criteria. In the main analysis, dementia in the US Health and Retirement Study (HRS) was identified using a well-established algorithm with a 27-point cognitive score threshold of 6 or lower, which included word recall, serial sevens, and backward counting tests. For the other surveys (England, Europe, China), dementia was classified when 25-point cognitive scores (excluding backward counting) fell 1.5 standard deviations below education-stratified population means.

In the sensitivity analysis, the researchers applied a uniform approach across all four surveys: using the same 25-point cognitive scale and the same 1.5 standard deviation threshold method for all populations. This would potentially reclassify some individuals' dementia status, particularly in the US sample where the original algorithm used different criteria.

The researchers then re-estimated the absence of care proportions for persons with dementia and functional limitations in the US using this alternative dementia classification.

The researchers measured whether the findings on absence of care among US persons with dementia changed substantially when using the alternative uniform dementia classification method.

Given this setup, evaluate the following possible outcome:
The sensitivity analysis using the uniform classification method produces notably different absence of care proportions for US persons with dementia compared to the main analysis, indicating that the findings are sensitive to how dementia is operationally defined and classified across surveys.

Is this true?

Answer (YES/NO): NO